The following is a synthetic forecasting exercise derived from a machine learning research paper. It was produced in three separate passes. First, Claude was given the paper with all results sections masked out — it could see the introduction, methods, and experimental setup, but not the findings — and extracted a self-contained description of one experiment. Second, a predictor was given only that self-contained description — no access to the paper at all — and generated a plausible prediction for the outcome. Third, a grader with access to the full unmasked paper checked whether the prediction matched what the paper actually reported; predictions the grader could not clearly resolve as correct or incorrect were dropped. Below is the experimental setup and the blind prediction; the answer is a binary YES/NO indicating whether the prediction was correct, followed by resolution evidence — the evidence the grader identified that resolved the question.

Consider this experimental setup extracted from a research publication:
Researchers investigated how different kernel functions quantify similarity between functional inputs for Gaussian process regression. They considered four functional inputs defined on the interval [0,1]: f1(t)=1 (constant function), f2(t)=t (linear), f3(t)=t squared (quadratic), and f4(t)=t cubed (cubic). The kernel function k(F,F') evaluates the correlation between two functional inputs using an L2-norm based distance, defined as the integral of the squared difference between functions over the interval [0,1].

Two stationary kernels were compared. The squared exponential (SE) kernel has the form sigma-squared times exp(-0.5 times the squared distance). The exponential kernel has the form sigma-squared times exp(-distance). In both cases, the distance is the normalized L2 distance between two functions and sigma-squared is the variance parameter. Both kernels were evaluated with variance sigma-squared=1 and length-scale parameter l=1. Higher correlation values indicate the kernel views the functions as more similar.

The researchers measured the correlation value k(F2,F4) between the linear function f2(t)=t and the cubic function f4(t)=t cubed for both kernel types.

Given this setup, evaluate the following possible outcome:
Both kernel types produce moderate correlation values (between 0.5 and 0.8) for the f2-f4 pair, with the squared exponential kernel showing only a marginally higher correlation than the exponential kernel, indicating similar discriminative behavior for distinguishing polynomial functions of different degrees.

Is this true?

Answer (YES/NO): NO